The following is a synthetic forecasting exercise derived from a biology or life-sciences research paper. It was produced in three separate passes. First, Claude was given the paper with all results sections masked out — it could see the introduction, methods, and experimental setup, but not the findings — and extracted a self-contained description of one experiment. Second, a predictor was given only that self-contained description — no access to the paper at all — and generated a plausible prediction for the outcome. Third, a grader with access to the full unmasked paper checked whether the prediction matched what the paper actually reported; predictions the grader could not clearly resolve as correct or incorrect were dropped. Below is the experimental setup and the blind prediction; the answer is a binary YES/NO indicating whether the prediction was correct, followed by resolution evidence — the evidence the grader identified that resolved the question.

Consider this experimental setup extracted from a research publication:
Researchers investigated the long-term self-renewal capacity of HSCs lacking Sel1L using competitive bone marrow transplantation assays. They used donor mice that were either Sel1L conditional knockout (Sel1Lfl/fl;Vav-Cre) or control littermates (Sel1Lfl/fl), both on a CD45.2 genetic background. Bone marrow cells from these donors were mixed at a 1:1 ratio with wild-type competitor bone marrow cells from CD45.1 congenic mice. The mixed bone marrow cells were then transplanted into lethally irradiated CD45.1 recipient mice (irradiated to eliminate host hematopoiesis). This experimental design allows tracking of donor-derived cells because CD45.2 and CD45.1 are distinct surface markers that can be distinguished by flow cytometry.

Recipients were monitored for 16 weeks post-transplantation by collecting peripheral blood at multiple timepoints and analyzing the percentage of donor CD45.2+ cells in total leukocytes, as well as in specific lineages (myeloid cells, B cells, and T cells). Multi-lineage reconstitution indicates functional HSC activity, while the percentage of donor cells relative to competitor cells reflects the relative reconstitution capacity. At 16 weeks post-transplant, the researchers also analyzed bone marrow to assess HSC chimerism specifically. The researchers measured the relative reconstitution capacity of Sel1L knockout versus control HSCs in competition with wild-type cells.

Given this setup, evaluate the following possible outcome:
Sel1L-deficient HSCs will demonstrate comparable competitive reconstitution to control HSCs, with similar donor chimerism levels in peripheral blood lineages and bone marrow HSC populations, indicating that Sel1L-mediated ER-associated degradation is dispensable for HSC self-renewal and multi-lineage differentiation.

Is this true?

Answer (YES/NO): NO